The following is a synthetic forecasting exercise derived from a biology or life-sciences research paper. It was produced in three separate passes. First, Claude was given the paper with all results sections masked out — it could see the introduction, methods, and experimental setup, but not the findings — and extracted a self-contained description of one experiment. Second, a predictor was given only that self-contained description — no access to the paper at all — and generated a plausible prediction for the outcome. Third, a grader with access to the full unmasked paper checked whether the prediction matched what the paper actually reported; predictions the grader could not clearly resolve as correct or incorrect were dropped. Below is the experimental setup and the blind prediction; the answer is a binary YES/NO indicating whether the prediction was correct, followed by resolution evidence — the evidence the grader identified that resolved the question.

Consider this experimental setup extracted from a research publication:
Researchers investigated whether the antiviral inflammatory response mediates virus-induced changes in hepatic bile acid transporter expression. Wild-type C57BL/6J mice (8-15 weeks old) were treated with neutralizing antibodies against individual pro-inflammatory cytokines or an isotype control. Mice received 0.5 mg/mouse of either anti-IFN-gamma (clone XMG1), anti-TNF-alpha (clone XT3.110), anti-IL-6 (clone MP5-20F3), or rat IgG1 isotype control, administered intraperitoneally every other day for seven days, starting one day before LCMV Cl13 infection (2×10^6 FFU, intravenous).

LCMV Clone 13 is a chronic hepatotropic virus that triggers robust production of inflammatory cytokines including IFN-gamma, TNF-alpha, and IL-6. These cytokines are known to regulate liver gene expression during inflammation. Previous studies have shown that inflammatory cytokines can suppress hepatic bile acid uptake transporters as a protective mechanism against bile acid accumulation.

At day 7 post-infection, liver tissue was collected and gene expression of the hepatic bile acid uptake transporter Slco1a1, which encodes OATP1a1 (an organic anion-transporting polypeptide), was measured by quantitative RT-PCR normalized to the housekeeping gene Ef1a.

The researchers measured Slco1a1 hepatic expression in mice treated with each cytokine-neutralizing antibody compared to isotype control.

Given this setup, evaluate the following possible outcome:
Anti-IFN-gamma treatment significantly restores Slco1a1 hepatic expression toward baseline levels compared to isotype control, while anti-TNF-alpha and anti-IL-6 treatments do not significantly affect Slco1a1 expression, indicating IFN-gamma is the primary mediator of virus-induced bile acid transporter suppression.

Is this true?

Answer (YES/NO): NO